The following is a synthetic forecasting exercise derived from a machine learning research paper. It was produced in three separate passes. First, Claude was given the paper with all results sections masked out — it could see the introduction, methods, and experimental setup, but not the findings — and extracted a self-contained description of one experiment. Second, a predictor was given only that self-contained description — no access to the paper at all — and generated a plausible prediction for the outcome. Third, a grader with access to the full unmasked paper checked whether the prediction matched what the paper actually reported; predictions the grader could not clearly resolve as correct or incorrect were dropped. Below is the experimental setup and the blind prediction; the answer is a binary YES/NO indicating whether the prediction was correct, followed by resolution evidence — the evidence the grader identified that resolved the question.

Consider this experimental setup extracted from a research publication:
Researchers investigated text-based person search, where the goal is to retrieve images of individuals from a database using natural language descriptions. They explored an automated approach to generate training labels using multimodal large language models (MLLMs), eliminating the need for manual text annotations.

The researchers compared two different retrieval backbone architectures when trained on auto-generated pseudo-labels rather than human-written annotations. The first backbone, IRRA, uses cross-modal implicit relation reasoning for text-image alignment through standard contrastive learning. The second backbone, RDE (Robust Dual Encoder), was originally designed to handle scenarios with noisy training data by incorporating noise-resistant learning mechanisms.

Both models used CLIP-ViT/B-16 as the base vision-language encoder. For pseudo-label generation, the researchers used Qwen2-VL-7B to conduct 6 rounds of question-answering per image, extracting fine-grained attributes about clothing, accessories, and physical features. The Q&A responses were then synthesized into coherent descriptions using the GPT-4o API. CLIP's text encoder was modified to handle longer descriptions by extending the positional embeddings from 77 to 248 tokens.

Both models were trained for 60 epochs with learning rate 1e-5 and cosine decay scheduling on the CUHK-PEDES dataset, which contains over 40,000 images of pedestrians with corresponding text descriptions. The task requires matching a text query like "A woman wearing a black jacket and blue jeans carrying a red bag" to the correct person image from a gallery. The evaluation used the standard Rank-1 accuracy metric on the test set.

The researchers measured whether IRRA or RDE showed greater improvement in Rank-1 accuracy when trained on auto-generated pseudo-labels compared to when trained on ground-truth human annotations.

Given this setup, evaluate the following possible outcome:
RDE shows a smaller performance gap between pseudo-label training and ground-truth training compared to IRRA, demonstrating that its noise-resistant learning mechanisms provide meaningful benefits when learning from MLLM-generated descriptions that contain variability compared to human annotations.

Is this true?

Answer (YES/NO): YES